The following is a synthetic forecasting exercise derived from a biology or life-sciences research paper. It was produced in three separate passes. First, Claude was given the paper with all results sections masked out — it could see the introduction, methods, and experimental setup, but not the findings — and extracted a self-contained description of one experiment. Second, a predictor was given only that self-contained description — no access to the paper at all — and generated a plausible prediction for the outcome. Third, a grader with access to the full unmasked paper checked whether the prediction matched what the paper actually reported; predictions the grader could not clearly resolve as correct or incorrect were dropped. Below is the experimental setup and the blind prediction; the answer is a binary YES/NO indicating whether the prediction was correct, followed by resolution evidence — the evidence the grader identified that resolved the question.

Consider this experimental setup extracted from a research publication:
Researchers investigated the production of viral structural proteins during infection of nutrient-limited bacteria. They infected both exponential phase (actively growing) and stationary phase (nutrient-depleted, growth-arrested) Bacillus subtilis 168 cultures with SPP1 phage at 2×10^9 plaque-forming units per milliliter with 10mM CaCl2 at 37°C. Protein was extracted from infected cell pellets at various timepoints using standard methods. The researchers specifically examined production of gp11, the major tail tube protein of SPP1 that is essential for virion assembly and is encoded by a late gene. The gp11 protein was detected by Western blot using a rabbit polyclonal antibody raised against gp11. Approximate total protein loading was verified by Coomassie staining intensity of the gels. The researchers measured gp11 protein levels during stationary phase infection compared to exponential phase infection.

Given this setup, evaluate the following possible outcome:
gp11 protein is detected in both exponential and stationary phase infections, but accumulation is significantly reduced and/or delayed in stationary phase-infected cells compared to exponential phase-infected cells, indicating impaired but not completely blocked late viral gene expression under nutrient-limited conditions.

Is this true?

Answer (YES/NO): YES